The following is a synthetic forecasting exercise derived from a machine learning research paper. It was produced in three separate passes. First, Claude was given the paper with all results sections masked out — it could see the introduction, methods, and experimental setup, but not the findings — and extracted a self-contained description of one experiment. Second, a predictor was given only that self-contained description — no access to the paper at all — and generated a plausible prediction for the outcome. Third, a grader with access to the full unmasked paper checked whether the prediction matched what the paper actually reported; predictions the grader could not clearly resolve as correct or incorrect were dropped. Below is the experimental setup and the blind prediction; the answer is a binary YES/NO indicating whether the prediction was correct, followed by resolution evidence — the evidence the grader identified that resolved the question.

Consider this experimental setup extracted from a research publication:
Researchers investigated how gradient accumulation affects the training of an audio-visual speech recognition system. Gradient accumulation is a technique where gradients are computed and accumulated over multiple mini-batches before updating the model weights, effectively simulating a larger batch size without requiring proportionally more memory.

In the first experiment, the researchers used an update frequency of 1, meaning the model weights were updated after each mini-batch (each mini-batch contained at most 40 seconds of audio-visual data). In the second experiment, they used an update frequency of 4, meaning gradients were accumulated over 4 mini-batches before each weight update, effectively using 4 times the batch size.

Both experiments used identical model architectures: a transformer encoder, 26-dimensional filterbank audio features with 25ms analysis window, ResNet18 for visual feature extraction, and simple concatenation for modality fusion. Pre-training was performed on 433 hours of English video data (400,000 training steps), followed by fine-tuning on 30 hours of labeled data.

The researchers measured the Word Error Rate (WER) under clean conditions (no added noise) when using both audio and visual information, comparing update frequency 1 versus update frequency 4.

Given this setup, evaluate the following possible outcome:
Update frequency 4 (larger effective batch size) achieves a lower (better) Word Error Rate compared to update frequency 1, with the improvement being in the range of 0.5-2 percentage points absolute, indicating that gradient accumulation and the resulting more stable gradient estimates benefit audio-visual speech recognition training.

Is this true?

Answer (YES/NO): NO